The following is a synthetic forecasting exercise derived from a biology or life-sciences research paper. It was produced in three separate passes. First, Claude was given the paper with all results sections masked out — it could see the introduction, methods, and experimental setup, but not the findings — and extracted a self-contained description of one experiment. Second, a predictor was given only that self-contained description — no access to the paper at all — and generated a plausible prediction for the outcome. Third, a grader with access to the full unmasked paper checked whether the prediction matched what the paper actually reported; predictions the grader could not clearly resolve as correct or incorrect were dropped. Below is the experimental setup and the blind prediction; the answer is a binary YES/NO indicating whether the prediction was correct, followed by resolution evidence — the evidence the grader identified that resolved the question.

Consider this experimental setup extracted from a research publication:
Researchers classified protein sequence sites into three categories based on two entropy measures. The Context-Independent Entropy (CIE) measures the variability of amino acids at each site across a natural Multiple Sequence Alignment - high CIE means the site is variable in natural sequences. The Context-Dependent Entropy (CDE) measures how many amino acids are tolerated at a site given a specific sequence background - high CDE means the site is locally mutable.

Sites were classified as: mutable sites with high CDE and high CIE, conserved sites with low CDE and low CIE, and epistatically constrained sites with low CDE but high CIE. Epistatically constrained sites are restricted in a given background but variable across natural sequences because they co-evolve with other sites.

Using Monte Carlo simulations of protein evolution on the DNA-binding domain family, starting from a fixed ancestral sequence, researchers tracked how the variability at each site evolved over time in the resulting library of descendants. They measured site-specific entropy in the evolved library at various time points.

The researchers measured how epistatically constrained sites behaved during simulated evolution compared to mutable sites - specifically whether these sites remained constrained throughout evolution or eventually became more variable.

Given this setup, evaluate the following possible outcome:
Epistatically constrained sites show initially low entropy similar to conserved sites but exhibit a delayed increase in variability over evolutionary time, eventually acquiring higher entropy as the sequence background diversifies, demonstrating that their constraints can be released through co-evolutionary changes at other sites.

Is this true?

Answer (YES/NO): YES